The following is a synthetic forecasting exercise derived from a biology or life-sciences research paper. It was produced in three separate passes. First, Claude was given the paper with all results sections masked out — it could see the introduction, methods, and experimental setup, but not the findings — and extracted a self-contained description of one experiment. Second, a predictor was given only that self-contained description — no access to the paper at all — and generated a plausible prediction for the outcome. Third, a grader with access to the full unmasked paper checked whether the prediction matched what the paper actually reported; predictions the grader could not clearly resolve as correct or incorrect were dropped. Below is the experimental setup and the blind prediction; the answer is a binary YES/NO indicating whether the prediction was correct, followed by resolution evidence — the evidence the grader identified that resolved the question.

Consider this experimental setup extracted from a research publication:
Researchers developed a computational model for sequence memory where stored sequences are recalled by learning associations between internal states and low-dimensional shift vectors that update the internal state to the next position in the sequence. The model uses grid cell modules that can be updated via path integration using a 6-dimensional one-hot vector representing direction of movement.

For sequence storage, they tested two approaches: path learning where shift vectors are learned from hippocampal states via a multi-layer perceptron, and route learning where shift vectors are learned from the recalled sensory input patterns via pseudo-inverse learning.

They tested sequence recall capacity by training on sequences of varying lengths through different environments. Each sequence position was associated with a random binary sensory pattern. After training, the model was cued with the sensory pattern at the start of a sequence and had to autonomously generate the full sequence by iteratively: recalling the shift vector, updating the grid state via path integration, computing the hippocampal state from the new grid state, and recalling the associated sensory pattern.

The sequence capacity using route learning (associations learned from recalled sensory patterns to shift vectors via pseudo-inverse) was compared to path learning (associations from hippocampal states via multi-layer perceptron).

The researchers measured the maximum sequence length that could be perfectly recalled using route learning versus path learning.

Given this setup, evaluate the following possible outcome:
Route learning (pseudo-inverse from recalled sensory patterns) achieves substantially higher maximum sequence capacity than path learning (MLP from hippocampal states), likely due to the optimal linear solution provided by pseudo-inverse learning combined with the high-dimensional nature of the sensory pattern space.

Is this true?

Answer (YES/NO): NO